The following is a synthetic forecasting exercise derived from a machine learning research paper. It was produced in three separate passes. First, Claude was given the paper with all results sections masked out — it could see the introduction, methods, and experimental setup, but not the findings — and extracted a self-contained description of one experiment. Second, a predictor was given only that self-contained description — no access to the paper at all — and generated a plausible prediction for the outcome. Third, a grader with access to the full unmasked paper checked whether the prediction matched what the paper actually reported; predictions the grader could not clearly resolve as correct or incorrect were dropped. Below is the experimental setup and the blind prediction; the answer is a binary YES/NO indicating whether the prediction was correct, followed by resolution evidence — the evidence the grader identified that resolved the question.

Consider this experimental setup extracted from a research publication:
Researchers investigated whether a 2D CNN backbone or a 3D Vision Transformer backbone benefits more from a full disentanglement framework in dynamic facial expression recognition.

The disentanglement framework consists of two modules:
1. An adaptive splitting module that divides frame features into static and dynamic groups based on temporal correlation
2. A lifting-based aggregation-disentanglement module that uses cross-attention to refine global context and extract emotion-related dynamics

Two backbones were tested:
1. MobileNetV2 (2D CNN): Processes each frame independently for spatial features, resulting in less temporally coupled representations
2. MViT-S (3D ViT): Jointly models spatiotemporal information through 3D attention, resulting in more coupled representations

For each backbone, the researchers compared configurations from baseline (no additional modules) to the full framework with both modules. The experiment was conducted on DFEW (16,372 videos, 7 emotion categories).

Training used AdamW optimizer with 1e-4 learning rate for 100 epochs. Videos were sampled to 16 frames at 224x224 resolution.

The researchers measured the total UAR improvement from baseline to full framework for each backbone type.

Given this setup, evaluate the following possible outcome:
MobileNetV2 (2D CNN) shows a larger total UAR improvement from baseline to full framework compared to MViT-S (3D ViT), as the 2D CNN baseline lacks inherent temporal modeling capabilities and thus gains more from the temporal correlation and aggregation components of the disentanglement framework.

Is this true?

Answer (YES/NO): YES